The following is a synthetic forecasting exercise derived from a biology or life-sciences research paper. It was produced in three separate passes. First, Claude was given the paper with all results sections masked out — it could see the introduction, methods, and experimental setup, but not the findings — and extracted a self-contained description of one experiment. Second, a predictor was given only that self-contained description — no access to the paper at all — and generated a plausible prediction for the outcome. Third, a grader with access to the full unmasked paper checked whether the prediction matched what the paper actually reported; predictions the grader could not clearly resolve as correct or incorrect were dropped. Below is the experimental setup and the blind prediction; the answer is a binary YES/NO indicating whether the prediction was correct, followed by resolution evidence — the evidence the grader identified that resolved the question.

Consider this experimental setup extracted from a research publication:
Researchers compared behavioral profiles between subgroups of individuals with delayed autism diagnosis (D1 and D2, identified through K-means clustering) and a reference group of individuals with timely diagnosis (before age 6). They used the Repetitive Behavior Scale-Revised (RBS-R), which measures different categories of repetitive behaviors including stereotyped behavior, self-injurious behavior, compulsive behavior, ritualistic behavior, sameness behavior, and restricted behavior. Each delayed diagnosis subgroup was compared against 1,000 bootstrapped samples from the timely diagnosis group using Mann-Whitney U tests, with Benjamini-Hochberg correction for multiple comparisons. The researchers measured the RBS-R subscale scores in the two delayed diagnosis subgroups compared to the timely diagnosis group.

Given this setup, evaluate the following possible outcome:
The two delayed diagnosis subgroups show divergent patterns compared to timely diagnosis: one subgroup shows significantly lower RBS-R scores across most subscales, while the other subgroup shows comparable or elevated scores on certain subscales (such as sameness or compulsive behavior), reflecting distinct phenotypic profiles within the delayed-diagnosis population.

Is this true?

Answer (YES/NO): NO